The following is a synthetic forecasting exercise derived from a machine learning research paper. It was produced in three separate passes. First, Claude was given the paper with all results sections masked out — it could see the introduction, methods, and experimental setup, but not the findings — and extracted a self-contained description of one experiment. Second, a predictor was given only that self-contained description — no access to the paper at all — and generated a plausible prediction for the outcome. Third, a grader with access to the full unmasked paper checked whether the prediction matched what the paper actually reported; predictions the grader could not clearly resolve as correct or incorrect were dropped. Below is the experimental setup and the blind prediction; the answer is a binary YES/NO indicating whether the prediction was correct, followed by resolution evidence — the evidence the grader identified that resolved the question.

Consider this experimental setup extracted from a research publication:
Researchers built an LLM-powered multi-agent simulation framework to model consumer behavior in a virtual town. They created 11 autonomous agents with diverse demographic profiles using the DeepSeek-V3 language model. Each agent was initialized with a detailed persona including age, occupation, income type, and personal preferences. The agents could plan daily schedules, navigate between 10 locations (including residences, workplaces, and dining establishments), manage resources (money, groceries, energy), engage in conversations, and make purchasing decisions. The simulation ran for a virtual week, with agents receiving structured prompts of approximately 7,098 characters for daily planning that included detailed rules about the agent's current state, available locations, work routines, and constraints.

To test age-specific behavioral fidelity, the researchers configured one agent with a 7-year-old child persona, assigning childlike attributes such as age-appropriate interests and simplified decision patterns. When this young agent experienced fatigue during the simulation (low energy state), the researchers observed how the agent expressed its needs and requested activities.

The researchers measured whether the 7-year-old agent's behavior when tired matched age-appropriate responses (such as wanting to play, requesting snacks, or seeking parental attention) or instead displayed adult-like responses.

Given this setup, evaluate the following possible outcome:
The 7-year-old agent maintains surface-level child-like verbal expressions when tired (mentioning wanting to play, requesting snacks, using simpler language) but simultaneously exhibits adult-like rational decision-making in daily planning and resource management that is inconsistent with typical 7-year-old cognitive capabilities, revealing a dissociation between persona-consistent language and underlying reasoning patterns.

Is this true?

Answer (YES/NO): NO